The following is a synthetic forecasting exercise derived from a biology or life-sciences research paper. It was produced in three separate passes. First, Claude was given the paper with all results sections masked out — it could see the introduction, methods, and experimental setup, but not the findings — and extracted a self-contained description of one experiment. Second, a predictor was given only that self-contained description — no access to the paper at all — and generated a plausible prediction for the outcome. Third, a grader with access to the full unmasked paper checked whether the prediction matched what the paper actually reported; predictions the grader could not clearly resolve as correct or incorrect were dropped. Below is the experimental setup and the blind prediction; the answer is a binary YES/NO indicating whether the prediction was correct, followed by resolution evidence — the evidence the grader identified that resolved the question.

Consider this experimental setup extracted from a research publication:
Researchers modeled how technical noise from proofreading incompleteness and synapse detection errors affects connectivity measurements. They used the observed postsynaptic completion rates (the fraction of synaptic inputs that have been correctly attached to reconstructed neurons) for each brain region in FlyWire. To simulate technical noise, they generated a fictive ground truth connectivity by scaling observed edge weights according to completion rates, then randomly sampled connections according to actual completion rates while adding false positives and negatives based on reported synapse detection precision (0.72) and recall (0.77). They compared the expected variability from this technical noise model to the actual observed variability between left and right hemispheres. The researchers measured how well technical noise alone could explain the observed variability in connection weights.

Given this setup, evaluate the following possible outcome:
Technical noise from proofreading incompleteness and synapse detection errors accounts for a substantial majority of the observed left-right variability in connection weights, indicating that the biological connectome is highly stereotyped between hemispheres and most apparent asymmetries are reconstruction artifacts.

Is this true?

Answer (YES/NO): YES